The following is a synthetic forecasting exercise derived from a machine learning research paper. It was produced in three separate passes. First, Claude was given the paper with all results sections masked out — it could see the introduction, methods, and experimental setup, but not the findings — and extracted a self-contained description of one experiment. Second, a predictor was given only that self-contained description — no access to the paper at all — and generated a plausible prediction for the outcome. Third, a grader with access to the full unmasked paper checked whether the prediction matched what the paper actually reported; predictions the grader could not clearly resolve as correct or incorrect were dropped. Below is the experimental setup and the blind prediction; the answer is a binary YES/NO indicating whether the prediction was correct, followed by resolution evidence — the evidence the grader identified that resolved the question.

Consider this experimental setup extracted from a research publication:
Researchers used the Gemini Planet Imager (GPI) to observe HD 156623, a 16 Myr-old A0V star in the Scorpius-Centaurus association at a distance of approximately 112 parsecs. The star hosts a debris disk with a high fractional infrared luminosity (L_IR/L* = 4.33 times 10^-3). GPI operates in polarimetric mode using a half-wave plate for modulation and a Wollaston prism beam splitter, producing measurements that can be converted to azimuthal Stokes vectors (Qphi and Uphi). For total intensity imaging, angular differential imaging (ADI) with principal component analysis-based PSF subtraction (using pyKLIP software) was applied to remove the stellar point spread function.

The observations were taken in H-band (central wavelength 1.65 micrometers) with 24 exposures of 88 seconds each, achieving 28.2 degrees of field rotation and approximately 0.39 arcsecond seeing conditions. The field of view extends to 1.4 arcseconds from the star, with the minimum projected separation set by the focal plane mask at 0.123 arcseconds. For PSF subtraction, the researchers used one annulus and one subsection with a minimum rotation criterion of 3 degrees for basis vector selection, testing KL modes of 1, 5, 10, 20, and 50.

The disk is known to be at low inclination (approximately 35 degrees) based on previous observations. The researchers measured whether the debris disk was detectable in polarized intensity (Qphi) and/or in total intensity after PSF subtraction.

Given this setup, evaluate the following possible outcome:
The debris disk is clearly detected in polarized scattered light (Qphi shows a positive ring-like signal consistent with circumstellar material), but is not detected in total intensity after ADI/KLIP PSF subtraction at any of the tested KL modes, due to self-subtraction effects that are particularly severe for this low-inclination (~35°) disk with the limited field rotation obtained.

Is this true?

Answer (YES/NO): NO